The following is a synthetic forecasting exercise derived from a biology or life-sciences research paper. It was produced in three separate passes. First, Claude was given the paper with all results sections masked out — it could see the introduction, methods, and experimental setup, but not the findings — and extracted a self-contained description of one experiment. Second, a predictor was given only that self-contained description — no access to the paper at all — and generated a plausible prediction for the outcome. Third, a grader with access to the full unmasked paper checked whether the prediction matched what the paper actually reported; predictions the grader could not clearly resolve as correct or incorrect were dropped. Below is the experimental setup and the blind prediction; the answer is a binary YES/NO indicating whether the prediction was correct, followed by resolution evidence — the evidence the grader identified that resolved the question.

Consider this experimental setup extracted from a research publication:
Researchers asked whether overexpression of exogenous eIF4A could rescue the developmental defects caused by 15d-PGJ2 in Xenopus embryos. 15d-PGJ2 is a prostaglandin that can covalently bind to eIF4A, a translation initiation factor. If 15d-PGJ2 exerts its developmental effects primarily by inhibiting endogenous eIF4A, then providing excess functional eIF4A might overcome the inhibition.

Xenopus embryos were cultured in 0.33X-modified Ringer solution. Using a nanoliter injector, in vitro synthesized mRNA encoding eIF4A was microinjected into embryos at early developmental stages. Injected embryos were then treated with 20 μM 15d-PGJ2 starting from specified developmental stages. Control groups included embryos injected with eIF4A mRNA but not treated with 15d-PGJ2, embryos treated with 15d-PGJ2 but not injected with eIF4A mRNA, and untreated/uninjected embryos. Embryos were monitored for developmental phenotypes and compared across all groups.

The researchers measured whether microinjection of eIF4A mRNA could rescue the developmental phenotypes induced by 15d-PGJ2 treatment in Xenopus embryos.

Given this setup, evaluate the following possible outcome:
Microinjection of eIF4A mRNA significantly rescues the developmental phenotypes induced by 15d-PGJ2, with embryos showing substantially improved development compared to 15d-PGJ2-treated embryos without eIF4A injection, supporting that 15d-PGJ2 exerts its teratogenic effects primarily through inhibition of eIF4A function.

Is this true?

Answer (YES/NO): YES